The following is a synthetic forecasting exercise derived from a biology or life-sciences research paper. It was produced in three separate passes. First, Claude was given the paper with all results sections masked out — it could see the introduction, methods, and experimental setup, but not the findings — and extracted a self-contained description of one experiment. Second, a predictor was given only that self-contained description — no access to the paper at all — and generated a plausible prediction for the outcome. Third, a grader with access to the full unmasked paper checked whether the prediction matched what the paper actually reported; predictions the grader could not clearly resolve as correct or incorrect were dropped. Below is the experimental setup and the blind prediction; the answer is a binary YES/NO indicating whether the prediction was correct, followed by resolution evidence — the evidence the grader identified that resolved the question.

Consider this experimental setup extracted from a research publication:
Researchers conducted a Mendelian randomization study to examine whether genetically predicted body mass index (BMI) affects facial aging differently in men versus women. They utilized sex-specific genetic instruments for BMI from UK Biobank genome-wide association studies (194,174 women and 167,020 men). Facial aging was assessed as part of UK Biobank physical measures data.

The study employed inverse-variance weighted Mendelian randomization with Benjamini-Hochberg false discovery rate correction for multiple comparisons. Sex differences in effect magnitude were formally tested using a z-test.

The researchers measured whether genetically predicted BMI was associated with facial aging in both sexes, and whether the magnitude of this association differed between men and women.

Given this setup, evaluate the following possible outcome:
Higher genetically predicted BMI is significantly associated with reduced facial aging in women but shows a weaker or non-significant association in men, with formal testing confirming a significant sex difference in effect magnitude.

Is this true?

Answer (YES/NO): NO